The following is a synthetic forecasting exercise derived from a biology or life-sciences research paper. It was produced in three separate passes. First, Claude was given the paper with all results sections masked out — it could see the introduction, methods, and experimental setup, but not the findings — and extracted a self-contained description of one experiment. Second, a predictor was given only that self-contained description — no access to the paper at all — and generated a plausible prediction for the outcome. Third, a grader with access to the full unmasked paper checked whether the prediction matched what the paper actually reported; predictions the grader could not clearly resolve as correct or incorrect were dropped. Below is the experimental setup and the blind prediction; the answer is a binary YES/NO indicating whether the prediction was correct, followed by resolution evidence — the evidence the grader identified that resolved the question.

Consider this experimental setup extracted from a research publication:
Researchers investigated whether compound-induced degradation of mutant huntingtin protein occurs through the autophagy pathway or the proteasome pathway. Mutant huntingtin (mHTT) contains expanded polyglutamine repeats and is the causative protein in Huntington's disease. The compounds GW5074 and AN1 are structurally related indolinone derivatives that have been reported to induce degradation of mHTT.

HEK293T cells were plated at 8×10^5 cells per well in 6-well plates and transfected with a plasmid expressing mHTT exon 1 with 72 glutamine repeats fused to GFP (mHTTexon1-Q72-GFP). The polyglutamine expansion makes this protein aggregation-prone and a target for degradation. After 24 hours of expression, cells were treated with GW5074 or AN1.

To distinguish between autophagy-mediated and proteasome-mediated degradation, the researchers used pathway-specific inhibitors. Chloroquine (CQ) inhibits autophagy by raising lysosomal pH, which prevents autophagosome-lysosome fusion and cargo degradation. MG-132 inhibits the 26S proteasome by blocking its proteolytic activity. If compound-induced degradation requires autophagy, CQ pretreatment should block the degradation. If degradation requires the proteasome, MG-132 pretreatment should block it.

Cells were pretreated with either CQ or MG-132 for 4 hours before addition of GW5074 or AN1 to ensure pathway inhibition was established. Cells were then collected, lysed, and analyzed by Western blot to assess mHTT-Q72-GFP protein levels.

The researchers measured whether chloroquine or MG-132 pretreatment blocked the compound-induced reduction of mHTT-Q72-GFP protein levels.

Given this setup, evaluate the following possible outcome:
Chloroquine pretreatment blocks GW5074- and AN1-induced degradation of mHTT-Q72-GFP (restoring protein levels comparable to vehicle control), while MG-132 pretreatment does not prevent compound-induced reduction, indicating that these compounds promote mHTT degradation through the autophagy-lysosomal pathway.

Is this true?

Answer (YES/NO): YES